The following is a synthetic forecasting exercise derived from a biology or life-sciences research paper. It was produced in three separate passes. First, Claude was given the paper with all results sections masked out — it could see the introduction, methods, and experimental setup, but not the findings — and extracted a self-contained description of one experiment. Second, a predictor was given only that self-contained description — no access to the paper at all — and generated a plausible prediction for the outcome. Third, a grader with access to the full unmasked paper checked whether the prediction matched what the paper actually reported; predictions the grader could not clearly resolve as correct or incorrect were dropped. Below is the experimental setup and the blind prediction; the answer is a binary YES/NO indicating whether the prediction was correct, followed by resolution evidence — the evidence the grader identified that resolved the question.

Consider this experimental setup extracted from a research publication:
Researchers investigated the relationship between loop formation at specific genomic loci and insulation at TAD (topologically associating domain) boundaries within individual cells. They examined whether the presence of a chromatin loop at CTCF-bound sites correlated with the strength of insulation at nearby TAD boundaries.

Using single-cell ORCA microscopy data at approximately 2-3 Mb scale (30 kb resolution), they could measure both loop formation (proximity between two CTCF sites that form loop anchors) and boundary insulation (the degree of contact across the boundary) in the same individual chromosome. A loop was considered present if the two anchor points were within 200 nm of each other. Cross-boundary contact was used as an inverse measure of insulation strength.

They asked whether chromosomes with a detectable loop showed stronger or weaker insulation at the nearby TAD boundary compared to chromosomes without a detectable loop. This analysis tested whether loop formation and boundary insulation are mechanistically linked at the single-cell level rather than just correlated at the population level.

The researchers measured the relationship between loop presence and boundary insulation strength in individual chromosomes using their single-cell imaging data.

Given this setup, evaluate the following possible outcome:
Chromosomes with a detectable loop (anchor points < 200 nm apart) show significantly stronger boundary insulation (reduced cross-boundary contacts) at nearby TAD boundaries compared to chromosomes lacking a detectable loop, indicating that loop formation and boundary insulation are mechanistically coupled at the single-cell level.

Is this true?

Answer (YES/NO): NO